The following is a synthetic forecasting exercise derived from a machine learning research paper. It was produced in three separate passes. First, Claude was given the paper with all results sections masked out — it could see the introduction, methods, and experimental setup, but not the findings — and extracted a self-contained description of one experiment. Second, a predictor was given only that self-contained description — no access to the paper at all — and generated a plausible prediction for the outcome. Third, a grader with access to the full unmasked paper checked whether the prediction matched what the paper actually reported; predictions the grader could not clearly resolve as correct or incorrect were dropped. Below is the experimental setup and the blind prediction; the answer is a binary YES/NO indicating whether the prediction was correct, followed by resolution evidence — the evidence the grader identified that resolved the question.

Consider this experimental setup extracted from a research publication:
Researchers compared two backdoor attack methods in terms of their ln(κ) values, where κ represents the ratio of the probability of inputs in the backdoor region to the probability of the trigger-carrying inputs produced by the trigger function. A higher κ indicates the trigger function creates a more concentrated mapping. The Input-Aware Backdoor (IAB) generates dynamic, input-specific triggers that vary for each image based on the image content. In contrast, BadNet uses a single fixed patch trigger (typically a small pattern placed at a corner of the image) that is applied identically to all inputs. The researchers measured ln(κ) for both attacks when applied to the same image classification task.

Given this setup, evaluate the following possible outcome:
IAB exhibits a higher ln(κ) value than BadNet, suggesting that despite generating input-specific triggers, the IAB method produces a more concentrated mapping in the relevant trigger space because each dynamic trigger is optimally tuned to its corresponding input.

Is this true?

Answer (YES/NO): YES